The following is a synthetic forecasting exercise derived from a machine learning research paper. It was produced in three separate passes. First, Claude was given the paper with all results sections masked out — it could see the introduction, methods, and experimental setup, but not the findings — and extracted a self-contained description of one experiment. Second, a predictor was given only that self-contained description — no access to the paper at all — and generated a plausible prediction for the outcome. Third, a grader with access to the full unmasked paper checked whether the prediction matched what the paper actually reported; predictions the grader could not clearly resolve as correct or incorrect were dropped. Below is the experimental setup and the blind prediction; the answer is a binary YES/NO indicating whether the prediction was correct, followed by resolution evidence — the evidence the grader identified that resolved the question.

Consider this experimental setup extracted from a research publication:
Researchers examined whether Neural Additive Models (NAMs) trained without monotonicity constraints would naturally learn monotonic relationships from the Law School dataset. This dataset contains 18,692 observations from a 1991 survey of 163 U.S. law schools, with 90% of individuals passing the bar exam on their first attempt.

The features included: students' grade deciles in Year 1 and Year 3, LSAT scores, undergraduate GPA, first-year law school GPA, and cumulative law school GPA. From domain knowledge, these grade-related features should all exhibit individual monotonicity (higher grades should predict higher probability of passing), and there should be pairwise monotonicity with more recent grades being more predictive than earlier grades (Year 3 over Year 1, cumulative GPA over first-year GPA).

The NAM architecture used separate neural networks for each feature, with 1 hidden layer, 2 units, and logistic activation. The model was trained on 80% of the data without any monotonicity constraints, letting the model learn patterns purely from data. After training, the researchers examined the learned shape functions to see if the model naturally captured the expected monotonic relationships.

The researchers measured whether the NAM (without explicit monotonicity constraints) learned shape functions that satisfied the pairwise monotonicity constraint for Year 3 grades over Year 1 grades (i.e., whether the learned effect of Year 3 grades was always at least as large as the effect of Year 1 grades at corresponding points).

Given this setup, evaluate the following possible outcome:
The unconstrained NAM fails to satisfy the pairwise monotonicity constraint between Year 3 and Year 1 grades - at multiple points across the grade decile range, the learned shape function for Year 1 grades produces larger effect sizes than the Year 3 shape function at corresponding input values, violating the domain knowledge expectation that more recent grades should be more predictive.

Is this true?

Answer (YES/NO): NO